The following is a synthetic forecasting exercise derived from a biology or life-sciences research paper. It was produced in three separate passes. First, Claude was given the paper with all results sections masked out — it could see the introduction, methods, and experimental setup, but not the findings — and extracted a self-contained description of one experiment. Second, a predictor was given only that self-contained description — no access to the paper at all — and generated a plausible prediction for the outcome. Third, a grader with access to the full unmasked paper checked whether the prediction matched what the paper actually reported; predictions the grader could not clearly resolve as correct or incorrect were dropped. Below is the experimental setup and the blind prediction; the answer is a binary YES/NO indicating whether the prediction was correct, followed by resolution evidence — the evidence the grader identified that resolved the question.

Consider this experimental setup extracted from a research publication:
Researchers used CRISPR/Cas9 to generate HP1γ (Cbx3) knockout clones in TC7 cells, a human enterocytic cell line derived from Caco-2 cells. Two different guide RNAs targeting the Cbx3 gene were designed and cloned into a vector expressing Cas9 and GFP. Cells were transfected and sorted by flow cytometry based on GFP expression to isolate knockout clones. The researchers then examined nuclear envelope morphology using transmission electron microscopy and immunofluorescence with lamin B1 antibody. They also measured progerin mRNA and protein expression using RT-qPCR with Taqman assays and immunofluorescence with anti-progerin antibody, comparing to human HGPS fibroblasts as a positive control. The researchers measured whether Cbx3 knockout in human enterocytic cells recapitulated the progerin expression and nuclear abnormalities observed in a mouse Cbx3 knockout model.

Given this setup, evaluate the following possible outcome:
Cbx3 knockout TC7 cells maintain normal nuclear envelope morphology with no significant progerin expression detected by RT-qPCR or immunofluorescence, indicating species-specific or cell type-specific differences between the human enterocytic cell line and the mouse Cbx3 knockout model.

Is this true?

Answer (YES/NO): NO